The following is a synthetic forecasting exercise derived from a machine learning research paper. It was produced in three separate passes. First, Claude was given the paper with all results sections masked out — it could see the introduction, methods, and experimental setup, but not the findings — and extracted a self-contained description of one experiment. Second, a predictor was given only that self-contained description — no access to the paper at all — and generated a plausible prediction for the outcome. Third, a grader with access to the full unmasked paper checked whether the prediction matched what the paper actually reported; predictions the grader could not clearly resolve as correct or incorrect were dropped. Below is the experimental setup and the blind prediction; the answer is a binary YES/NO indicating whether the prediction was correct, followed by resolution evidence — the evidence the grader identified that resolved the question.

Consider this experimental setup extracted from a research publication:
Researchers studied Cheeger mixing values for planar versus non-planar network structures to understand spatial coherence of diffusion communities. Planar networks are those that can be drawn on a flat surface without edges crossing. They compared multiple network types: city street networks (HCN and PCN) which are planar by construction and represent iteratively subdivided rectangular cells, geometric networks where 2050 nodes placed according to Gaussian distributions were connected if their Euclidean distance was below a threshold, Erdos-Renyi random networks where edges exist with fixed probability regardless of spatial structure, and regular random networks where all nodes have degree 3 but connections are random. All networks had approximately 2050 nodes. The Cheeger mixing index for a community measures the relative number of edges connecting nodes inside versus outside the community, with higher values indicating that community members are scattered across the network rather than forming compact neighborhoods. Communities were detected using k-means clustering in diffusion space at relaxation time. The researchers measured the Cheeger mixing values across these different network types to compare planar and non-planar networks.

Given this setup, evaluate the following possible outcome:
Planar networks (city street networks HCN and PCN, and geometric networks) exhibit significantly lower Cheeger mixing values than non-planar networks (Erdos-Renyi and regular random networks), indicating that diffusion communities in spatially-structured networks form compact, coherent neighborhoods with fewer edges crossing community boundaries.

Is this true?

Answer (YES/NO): NO